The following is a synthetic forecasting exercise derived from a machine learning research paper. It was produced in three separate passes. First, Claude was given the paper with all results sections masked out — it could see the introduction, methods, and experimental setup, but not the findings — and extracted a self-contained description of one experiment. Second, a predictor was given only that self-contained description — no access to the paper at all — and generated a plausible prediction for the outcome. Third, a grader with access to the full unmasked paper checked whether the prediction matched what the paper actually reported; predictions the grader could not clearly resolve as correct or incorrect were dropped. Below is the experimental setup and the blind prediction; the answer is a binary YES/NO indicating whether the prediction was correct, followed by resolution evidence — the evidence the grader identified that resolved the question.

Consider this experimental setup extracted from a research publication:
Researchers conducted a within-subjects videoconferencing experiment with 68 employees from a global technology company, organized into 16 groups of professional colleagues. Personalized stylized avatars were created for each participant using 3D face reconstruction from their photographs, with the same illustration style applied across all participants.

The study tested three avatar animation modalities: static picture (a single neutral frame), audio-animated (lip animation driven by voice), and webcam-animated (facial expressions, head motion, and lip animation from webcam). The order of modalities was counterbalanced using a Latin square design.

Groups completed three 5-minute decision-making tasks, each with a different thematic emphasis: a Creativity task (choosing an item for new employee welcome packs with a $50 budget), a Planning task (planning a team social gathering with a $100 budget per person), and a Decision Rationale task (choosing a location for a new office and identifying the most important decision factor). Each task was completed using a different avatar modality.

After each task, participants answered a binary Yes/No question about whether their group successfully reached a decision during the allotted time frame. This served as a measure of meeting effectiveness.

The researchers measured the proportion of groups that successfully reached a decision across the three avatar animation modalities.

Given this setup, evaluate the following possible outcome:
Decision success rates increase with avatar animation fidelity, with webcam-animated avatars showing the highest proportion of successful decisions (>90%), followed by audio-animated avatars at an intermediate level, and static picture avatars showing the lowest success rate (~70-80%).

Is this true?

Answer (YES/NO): YES